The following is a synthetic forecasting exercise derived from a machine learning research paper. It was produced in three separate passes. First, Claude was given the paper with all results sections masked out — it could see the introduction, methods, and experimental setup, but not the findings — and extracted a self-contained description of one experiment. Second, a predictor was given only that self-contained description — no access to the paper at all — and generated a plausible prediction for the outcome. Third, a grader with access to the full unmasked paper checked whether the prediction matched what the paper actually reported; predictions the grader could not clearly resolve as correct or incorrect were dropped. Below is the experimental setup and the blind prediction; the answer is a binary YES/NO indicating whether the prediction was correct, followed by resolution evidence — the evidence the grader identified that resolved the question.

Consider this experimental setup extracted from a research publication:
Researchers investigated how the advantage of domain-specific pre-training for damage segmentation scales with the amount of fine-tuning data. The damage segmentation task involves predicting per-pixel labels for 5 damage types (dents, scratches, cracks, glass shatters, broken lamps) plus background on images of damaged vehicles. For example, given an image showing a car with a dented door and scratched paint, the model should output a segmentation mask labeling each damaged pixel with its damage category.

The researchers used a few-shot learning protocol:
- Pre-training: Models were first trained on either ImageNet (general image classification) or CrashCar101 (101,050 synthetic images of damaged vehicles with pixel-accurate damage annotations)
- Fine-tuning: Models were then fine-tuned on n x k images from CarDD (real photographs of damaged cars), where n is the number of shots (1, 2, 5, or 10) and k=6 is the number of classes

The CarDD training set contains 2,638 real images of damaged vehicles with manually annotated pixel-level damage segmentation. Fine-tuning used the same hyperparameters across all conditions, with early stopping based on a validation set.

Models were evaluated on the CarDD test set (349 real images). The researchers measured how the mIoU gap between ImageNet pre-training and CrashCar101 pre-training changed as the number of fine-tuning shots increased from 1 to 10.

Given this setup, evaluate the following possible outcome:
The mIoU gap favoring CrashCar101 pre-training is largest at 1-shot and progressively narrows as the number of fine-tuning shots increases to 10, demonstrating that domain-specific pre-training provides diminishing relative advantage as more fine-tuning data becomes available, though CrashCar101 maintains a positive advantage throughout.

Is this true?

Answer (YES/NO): YES